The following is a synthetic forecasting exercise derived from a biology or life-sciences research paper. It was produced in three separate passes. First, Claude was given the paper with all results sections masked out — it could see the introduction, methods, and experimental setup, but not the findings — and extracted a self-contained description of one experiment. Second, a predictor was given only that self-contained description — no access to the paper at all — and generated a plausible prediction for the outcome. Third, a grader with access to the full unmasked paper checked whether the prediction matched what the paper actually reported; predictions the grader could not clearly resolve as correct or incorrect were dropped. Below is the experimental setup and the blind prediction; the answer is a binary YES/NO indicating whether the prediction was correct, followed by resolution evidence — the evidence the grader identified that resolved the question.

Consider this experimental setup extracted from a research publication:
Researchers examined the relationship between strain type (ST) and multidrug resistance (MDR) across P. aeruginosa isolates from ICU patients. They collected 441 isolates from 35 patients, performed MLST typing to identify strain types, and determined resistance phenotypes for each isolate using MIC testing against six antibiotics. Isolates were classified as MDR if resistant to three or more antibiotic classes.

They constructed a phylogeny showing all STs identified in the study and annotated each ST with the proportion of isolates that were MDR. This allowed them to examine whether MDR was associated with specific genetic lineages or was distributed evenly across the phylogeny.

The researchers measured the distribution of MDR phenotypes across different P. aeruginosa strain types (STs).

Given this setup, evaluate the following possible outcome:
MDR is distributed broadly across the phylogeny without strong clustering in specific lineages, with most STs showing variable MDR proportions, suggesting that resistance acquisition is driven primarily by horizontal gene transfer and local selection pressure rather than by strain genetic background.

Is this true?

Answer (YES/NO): NO